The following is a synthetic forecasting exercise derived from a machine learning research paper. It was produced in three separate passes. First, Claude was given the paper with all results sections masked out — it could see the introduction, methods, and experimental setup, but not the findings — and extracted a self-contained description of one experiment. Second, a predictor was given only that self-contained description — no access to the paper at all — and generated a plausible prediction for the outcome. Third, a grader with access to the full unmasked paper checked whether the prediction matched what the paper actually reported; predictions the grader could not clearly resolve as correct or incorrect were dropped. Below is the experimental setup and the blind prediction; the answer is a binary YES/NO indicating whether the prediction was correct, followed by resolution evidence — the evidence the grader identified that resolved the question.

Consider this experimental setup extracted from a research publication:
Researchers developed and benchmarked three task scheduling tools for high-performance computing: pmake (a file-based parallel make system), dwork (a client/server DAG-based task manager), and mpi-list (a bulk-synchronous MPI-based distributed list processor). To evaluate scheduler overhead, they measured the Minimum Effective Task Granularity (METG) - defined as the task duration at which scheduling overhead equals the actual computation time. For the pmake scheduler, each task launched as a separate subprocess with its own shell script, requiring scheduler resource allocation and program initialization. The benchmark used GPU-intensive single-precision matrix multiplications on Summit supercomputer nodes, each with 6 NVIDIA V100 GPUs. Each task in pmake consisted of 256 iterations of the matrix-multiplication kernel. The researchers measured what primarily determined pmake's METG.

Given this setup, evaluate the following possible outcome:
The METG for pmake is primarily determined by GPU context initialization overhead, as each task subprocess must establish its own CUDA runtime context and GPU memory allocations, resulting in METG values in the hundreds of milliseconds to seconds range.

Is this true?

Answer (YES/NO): NO